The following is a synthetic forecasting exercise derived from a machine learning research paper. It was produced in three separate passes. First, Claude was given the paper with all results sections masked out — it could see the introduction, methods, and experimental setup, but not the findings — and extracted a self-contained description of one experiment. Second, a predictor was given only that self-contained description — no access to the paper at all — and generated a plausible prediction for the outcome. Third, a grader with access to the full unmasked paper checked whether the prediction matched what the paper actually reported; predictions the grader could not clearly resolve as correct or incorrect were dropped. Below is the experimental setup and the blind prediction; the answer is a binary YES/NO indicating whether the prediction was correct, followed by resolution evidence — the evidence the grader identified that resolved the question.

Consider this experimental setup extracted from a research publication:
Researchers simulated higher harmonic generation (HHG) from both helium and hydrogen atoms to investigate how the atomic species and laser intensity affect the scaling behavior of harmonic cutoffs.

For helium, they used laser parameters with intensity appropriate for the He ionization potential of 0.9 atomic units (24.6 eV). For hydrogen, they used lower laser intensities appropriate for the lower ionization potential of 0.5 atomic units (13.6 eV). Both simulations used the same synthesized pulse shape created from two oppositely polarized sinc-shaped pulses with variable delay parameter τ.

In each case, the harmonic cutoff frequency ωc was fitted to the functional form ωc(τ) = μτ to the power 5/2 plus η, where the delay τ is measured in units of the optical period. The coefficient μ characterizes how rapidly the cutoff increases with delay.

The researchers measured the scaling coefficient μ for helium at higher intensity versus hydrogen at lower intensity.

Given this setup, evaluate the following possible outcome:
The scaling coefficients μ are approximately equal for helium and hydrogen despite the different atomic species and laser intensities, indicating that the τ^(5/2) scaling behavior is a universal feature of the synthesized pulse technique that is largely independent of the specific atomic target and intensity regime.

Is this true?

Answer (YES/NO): NO